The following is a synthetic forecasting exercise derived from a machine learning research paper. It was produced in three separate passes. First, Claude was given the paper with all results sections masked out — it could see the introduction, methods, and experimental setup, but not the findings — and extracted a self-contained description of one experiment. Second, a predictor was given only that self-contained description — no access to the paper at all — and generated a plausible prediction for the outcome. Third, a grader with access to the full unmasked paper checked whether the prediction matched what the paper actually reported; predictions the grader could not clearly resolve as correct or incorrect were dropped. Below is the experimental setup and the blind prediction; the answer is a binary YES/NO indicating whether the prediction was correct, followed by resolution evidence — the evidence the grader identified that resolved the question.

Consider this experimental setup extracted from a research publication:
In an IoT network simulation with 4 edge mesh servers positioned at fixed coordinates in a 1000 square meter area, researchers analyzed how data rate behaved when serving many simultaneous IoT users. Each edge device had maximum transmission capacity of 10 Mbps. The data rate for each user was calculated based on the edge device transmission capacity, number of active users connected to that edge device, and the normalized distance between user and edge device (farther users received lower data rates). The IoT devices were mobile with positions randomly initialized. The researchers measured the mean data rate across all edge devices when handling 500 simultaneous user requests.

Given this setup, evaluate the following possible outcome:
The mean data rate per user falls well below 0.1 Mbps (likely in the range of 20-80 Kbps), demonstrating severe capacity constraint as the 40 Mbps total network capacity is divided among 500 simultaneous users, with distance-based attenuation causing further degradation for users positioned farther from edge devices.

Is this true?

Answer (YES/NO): NO